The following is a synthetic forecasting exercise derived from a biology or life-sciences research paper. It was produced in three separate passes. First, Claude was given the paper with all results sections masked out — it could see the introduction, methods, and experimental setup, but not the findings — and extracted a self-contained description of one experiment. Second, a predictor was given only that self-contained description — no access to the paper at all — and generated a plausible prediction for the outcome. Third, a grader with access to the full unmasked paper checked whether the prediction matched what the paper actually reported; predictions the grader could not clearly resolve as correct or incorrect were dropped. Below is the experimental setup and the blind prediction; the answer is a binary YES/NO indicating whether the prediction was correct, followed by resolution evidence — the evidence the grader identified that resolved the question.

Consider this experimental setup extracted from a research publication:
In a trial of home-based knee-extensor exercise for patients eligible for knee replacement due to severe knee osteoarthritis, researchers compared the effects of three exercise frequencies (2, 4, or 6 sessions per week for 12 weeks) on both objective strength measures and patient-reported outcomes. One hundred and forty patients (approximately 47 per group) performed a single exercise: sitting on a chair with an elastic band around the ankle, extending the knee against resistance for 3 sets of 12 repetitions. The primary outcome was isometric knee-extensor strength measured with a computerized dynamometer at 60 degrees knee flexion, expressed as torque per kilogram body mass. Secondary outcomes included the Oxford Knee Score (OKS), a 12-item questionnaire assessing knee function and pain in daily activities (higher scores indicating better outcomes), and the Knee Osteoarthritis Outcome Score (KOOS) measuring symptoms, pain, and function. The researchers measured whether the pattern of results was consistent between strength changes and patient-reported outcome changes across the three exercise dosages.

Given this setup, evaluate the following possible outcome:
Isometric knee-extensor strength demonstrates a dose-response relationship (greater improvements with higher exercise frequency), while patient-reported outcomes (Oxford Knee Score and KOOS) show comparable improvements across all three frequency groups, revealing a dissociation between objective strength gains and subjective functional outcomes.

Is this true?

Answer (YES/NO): NO